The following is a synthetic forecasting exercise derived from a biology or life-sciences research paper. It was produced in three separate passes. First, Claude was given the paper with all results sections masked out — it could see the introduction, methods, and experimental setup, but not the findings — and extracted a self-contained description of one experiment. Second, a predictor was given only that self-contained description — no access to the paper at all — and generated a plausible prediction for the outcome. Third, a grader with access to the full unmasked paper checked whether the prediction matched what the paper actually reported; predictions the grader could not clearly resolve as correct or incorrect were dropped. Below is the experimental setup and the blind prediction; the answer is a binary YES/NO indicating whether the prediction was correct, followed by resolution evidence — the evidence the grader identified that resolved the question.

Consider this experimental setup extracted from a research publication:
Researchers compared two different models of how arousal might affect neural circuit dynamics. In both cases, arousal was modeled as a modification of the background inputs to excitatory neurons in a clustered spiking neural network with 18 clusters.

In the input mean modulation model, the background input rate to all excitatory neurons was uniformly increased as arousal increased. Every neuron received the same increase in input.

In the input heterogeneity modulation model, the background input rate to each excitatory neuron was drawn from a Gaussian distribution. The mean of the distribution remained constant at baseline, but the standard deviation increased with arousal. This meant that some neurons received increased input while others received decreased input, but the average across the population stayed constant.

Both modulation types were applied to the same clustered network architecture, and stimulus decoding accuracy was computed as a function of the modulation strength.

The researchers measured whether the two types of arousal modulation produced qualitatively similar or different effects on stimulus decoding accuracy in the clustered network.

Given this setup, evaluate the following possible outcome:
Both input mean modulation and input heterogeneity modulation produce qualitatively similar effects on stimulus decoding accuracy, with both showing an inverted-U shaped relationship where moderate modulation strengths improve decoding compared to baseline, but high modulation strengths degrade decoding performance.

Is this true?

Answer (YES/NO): NO